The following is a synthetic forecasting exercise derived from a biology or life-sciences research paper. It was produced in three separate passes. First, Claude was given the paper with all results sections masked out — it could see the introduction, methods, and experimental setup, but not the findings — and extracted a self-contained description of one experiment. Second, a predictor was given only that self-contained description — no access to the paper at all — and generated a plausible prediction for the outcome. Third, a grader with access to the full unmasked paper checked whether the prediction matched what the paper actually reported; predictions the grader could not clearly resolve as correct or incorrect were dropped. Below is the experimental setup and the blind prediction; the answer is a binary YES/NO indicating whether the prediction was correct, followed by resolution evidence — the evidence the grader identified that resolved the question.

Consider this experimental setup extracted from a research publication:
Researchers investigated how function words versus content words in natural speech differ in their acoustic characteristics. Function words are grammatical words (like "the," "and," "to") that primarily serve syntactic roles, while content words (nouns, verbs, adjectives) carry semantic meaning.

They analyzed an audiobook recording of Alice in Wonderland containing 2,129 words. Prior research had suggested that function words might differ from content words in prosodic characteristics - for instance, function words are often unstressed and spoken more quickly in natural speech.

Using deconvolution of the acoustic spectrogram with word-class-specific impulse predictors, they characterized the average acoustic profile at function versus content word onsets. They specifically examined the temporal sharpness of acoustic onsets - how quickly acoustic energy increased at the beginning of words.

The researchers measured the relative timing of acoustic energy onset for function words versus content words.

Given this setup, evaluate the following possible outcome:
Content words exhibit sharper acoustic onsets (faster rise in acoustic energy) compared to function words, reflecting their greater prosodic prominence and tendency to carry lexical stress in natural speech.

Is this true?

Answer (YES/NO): NO